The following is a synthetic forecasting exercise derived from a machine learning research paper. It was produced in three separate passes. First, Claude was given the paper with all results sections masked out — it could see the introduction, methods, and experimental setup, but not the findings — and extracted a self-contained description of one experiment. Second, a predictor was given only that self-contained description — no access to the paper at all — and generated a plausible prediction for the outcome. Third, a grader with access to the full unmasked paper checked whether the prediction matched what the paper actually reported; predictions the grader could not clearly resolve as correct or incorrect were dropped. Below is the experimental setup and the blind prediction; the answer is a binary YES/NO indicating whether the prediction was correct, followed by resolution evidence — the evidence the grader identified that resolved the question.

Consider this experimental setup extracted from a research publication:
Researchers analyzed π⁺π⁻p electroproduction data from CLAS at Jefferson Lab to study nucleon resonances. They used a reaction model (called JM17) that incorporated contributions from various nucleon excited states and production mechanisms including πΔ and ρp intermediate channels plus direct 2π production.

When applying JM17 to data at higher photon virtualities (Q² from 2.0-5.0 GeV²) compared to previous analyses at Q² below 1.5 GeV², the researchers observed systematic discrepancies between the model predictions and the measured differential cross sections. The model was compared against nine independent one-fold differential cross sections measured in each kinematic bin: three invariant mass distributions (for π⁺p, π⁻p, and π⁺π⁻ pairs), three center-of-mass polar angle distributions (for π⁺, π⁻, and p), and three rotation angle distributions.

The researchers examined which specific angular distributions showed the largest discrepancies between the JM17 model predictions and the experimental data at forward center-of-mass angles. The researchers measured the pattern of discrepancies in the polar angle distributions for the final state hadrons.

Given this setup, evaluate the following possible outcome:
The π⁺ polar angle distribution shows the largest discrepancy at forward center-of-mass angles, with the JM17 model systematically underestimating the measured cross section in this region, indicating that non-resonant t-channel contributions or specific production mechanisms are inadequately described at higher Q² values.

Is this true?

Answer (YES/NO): NO